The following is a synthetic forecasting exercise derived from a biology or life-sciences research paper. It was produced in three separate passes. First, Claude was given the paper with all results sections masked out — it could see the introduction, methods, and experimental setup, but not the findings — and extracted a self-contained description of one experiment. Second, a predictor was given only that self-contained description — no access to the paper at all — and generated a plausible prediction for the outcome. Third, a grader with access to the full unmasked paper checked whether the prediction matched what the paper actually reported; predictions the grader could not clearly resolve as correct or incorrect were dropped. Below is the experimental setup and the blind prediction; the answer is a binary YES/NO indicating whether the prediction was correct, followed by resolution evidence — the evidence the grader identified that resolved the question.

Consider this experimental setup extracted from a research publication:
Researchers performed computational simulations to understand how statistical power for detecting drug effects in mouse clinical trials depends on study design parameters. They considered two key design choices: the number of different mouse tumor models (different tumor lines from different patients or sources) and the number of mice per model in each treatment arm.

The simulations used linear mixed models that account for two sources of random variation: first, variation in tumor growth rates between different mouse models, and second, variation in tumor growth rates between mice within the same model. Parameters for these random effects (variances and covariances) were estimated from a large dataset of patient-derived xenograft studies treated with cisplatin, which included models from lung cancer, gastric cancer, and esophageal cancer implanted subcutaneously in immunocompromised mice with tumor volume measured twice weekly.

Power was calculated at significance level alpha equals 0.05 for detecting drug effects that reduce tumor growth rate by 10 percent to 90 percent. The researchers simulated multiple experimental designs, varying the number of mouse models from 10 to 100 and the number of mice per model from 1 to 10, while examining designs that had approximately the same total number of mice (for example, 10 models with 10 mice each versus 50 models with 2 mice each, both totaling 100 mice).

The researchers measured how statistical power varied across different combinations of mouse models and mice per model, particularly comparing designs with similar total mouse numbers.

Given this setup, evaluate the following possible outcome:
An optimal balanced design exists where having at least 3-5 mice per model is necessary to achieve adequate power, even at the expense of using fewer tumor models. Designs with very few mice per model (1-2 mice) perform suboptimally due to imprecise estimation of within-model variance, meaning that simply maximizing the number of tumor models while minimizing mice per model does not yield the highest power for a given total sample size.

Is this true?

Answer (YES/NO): NO